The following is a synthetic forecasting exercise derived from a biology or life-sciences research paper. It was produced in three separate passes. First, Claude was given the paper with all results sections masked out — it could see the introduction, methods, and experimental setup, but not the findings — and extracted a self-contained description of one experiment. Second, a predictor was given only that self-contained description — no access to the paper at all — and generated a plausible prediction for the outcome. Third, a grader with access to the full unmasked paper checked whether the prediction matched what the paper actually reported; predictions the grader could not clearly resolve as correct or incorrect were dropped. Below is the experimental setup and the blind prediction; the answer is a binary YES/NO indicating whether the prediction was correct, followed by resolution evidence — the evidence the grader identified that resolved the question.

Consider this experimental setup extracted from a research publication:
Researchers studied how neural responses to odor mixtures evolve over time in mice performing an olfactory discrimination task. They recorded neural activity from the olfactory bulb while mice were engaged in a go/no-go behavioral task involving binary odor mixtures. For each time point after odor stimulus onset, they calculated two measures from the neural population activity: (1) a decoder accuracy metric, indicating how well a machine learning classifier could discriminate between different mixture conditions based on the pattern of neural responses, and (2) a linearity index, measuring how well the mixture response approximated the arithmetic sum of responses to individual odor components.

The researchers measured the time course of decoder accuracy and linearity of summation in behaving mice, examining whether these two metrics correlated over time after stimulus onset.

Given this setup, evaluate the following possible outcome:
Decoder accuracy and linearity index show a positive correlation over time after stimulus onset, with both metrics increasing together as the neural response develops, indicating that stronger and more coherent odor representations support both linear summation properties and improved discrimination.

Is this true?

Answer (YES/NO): NO